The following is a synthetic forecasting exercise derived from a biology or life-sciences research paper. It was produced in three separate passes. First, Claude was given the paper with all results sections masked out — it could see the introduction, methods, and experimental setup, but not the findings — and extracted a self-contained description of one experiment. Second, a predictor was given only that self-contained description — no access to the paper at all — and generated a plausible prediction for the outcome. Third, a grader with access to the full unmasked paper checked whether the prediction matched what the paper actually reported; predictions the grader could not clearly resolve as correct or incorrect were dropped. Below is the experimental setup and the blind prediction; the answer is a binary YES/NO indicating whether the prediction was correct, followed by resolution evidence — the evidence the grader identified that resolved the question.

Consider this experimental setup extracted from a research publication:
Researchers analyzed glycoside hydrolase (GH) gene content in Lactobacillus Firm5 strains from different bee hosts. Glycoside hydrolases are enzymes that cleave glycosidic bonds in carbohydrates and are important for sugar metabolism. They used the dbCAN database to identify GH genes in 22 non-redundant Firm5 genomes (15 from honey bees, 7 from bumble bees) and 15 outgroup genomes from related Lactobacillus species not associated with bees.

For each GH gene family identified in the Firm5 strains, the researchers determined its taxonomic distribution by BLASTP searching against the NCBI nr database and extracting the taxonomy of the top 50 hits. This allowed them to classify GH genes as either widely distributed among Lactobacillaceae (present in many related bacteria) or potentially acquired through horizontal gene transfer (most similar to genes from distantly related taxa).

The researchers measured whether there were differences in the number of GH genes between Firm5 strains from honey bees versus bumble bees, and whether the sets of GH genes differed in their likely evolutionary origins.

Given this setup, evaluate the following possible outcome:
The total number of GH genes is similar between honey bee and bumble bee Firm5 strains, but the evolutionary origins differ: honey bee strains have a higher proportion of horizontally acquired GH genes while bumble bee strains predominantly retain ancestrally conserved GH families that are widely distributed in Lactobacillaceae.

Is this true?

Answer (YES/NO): NO